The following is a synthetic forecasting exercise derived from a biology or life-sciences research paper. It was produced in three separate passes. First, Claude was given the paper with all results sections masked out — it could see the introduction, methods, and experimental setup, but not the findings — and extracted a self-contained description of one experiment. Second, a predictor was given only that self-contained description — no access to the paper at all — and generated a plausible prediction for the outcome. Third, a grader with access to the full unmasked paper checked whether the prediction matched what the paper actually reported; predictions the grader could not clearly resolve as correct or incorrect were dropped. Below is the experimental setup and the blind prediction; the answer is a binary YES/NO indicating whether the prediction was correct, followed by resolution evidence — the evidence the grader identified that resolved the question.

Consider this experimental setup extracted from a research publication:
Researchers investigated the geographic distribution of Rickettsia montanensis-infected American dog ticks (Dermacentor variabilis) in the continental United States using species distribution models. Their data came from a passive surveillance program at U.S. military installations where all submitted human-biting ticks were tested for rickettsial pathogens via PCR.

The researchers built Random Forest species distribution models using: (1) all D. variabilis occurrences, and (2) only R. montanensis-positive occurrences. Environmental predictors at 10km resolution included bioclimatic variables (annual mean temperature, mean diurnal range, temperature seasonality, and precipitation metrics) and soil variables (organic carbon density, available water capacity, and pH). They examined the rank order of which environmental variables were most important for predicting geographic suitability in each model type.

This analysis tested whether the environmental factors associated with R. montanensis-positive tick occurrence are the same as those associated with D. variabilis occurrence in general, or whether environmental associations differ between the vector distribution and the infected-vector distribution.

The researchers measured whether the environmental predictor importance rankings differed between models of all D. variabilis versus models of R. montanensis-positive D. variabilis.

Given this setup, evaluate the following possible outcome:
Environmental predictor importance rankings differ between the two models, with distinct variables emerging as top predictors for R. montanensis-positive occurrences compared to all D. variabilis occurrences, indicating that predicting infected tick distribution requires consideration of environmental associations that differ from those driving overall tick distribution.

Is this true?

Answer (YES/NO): NO